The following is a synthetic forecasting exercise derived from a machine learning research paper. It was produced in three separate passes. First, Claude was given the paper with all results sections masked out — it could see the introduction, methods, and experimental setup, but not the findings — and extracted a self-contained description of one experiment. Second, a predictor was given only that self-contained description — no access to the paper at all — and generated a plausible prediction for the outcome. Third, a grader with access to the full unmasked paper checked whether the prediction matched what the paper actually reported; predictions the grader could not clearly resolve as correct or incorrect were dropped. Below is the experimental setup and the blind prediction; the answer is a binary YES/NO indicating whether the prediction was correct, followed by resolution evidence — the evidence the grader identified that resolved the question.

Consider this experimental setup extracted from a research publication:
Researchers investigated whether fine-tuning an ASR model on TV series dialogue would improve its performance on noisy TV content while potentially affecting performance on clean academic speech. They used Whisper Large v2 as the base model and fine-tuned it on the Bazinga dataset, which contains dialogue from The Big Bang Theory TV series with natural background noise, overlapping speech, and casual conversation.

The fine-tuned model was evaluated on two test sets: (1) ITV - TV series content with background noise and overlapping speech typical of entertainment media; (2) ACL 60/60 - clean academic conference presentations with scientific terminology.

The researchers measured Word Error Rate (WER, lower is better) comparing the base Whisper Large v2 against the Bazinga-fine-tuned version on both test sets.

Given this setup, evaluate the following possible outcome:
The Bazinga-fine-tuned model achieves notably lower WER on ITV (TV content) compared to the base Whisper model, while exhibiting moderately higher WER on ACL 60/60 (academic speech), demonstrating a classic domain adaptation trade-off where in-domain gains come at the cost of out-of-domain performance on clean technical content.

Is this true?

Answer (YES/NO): NO